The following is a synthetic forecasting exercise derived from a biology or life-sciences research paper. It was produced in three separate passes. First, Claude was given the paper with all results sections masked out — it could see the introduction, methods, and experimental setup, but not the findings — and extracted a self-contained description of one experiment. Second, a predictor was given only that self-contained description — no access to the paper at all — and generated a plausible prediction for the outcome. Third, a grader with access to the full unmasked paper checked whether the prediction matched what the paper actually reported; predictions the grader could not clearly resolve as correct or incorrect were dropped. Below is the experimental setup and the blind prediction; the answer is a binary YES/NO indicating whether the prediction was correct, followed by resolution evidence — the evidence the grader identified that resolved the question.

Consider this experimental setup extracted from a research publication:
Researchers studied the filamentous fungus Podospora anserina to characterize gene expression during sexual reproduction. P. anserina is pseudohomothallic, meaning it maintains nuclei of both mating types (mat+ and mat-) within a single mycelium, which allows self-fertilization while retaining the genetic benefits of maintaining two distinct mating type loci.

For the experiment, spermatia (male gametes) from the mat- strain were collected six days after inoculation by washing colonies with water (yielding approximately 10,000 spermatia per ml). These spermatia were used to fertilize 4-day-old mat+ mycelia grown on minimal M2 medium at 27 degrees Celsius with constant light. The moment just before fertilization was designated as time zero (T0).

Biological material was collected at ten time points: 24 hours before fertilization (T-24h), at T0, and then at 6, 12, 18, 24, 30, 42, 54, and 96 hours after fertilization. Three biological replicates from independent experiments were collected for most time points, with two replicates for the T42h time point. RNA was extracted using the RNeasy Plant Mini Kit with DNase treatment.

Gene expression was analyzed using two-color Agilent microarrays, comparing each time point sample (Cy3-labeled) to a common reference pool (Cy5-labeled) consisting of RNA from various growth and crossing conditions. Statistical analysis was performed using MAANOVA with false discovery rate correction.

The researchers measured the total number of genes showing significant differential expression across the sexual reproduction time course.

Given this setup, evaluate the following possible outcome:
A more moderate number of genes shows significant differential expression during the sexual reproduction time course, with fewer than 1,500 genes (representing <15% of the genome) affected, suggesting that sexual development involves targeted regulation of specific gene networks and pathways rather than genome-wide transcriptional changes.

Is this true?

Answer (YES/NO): NO